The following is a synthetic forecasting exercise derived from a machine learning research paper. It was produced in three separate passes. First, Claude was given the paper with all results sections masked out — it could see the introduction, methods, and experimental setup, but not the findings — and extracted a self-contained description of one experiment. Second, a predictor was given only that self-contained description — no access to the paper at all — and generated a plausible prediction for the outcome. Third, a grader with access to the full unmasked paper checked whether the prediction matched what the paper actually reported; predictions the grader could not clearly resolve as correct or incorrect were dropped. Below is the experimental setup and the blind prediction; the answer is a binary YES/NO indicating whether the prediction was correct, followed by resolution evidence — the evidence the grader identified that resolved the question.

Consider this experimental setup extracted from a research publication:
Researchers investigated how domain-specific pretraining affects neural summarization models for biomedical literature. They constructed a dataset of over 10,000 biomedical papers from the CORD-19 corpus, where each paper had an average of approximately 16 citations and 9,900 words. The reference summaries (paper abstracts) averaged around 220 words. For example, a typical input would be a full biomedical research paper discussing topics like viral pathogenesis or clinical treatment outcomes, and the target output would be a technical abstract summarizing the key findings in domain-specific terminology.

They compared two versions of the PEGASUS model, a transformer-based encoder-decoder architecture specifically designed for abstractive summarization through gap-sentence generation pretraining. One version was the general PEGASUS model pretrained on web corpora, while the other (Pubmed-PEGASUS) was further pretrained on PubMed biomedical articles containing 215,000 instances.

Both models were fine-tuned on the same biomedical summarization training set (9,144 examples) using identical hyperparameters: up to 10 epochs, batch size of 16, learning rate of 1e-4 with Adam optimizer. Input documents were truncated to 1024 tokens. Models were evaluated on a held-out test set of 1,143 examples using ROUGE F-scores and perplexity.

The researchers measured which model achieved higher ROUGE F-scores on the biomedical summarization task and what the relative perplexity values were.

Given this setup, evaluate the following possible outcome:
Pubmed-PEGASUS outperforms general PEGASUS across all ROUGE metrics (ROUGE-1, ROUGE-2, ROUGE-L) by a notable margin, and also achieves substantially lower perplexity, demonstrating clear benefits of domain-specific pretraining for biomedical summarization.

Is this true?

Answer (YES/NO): NO